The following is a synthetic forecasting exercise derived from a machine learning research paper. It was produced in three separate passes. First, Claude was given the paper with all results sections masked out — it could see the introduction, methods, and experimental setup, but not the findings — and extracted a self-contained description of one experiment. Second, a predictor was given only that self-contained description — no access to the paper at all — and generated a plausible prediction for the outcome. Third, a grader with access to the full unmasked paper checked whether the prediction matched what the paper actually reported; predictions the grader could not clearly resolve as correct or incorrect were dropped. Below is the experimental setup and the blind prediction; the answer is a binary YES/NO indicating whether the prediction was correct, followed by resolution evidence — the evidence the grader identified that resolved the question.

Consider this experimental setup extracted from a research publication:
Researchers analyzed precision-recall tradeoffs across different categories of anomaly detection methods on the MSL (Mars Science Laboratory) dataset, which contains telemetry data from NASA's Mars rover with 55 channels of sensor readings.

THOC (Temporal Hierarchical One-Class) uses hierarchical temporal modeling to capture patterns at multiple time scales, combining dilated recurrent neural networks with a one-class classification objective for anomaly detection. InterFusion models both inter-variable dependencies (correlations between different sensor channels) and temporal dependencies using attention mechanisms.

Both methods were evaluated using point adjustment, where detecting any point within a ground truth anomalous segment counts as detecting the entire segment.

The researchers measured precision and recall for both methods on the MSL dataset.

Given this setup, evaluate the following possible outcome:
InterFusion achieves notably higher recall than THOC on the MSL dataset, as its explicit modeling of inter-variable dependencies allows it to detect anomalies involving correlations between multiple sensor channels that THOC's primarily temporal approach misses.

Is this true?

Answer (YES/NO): NO